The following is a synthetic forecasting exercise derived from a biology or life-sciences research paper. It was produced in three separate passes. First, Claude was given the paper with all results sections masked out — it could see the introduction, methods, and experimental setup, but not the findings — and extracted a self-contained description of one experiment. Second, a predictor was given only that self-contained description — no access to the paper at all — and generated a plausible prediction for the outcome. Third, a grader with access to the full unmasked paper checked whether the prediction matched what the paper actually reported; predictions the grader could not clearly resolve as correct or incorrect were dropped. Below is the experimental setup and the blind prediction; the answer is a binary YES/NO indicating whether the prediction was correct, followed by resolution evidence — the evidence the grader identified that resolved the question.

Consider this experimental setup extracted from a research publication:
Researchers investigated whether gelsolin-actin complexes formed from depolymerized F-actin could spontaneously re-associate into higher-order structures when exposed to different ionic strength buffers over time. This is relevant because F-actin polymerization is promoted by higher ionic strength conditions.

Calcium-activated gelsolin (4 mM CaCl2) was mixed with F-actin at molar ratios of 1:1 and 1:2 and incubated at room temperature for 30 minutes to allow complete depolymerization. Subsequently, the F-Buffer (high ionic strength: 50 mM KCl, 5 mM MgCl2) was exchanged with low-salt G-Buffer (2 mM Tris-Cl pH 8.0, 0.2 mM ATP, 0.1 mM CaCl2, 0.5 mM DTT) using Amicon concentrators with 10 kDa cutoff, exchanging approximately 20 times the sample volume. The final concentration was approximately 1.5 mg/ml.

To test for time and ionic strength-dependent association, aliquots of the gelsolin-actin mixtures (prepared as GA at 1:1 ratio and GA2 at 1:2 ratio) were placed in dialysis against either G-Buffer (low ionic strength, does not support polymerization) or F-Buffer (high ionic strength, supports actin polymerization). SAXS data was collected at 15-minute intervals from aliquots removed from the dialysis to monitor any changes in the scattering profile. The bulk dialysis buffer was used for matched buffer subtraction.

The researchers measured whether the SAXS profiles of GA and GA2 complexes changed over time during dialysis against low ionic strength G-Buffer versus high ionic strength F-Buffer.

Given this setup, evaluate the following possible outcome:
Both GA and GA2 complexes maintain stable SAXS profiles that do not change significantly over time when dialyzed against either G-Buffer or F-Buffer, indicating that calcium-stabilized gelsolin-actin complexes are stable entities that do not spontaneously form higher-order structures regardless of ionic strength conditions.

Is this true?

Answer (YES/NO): NO